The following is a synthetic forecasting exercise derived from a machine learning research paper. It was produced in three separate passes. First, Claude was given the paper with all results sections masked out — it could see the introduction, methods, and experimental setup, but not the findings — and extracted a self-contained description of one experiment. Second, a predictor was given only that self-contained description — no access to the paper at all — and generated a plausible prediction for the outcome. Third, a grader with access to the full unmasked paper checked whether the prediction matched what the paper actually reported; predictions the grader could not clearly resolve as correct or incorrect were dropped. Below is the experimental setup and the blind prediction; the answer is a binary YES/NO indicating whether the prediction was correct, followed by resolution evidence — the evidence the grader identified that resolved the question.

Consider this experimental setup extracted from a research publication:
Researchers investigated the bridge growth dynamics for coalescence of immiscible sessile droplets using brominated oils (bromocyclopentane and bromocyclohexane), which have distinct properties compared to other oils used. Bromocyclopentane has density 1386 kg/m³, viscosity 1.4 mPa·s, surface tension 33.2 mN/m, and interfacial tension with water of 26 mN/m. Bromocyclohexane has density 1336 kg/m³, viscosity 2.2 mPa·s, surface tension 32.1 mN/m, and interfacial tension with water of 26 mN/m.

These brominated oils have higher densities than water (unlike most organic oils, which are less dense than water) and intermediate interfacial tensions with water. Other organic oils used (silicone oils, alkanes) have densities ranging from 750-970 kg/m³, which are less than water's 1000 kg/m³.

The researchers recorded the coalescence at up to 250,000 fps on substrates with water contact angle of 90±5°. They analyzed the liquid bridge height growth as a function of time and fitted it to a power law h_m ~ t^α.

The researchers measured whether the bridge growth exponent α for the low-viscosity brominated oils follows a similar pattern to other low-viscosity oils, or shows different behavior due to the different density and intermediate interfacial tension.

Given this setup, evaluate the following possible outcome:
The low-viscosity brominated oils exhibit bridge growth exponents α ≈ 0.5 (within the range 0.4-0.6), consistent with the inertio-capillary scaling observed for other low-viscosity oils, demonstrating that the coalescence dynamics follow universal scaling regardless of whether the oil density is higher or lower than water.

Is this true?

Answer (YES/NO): NO